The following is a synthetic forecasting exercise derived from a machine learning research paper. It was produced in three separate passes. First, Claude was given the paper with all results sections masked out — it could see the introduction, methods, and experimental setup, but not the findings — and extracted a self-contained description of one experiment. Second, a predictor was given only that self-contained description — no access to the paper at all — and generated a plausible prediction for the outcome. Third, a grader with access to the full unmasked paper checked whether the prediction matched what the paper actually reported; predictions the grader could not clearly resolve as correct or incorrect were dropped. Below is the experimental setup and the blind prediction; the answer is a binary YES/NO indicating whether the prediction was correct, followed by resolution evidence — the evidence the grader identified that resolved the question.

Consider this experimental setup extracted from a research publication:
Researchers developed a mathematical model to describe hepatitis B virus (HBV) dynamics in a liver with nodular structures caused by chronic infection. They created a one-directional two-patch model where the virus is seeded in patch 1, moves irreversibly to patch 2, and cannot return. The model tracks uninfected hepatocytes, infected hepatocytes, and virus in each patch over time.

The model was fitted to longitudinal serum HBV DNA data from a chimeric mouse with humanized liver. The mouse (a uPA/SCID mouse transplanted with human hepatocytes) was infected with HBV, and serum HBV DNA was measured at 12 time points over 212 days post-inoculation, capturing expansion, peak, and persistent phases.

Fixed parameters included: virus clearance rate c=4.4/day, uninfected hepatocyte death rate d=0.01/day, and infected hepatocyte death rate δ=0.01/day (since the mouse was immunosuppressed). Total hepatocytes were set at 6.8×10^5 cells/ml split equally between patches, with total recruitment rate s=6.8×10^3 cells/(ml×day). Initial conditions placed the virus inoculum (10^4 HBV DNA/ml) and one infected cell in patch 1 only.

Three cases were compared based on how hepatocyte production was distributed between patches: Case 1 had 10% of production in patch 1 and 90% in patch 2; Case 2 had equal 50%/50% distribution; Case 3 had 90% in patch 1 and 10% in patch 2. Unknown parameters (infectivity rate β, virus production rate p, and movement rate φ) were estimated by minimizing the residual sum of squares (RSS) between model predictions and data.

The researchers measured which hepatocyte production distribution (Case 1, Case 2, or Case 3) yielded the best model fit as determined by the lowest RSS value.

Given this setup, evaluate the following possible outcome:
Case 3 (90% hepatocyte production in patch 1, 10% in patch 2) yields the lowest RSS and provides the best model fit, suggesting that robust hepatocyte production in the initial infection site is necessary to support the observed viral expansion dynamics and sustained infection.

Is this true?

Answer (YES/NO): YES